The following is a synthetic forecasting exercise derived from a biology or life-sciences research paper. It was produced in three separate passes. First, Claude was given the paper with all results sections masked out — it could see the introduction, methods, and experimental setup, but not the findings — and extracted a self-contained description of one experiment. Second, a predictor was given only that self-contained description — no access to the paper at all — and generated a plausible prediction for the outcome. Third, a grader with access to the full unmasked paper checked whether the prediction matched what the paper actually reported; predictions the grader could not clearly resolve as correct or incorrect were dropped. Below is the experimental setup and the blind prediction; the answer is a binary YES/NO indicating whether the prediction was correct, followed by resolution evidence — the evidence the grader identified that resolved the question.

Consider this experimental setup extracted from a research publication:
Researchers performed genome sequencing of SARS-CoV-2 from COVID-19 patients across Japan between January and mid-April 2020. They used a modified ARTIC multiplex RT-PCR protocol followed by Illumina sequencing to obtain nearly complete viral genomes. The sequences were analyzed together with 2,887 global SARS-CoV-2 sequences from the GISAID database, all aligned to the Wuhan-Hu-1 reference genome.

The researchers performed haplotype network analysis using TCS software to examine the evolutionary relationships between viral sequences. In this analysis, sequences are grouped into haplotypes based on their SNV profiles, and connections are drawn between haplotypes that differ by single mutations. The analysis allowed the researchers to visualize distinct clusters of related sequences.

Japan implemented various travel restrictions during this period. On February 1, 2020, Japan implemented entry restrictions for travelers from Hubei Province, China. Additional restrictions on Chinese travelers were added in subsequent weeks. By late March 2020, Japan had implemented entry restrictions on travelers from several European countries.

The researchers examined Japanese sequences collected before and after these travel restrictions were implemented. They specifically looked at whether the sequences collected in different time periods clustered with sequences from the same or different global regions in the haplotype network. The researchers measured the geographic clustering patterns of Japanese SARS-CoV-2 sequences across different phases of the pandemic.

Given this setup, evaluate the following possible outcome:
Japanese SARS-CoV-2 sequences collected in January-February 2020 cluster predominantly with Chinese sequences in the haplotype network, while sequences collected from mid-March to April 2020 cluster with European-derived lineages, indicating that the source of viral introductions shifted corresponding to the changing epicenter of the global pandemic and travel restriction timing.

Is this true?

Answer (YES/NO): YES